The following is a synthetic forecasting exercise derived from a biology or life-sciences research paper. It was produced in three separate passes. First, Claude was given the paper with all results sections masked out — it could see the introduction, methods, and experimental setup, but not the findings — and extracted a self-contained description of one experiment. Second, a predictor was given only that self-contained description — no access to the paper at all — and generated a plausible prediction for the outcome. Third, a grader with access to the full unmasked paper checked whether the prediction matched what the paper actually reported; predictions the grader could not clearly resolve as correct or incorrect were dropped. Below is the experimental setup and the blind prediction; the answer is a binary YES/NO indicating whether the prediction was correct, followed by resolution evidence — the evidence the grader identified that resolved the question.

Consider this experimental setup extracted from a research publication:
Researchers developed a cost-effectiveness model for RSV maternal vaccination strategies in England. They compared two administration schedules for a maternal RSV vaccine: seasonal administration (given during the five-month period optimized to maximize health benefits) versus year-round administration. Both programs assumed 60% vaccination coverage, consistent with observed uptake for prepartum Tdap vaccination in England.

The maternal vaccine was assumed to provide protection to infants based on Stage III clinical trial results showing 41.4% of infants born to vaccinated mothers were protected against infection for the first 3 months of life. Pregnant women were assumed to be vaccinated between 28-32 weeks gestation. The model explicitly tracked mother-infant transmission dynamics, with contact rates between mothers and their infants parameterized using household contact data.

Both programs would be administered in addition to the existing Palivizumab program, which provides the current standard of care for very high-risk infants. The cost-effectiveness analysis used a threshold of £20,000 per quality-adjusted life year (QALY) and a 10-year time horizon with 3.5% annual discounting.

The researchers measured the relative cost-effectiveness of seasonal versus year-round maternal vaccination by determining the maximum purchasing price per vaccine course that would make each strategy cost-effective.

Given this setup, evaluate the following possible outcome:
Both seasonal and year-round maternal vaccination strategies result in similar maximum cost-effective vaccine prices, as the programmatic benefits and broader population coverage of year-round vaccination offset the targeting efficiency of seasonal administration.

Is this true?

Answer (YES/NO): NO